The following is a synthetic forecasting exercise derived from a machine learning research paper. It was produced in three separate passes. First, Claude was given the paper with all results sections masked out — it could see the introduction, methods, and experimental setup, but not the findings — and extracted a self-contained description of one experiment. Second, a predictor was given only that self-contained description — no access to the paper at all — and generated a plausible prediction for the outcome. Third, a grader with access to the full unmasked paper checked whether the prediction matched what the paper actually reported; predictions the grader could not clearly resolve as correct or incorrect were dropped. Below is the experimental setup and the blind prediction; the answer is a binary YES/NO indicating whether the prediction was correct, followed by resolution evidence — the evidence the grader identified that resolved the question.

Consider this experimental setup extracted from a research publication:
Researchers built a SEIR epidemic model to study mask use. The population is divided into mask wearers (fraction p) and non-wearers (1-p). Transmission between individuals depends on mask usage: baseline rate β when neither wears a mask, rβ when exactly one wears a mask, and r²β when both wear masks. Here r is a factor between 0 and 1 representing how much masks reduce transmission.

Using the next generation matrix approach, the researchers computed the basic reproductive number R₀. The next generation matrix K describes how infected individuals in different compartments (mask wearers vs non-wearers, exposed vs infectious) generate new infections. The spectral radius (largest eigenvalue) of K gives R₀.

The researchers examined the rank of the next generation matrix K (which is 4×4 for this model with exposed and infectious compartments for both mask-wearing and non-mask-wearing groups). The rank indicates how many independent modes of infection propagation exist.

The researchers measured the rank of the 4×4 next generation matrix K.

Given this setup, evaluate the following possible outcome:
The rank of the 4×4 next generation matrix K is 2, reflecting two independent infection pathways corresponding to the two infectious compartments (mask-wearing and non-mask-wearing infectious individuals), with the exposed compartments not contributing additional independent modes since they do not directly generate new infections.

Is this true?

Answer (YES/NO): NO